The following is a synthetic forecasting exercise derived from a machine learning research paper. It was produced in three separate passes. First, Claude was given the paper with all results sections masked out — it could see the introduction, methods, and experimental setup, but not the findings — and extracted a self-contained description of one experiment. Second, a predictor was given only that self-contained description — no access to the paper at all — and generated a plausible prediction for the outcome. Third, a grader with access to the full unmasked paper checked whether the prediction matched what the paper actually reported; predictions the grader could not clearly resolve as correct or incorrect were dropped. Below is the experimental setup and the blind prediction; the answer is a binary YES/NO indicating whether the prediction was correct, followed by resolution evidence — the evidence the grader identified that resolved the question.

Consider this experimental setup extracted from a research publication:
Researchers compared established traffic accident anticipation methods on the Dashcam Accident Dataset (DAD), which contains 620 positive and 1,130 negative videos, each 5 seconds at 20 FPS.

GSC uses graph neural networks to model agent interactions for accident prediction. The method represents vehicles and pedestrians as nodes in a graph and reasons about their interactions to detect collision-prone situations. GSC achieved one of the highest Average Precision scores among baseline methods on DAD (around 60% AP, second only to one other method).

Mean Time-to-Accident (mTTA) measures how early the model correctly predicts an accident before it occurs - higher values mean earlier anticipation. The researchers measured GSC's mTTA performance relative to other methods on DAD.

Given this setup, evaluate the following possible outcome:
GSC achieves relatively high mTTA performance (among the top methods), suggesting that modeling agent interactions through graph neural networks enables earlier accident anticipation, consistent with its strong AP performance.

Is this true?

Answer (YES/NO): NO